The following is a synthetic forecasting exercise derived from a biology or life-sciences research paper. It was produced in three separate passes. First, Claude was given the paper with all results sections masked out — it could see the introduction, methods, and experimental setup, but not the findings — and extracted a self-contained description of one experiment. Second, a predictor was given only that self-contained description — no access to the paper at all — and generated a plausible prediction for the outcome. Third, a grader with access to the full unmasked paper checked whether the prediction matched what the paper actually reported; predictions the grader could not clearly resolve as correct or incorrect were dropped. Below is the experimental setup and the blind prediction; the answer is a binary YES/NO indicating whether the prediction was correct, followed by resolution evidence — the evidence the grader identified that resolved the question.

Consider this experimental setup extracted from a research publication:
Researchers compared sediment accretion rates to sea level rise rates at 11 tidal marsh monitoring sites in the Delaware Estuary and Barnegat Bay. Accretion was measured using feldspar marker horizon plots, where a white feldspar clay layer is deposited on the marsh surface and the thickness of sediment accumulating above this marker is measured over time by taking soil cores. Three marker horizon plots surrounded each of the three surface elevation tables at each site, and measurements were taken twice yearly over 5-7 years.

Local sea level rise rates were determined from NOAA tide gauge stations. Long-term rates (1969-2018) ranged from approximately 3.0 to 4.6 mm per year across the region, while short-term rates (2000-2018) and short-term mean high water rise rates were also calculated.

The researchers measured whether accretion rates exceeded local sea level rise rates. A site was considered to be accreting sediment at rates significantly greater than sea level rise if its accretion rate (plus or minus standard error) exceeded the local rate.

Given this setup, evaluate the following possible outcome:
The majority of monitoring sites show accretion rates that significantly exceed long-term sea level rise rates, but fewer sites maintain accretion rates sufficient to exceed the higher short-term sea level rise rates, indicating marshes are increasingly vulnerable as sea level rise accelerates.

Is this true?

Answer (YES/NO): NO